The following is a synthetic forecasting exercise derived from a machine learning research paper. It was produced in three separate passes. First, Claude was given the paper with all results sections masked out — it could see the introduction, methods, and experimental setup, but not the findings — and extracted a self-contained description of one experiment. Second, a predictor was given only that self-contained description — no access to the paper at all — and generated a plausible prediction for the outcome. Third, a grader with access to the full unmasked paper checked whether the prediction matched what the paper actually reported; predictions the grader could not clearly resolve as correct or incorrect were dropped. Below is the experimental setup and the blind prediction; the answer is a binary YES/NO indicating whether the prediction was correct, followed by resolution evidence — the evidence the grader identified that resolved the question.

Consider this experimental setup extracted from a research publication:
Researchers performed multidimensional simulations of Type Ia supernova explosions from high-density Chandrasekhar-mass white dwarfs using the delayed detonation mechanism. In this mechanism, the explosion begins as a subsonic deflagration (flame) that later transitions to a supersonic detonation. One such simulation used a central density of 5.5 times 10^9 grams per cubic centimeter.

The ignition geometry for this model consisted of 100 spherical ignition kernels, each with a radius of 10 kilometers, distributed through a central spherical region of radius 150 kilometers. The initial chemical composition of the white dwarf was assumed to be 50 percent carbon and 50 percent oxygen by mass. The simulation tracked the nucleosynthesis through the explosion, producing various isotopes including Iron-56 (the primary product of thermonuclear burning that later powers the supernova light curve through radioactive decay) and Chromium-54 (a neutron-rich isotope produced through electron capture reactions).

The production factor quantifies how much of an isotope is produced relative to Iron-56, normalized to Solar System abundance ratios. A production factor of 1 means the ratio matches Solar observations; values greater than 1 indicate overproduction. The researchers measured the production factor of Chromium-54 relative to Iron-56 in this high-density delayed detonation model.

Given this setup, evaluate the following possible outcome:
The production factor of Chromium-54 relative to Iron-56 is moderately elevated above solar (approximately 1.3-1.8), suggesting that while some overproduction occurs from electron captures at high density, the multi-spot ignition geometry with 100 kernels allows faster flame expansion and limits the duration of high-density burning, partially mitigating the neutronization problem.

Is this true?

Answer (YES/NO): NO